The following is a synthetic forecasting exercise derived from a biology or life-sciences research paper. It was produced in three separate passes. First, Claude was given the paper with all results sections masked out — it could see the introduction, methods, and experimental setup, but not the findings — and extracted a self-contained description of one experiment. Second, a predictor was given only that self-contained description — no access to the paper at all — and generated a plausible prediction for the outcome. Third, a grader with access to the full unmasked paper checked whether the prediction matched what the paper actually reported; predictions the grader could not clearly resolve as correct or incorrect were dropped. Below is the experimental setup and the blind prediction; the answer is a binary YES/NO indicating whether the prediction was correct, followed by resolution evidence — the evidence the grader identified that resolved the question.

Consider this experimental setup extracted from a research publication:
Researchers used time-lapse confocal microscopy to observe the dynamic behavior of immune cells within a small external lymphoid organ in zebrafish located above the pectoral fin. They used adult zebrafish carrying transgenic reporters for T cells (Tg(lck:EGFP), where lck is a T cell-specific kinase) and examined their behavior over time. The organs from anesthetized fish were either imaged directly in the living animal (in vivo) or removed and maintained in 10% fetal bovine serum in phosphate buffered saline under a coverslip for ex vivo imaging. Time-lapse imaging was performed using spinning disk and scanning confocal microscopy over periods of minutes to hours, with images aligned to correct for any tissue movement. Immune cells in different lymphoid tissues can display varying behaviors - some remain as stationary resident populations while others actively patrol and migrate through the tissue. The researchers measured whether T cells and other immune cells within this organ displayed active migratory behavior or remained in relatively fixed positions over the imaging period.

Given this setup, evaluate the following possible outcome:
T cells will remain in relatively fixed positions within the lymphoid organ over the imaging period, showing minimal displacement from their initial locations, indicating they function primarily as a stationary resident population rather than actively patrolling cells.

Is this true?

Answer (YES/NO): NO